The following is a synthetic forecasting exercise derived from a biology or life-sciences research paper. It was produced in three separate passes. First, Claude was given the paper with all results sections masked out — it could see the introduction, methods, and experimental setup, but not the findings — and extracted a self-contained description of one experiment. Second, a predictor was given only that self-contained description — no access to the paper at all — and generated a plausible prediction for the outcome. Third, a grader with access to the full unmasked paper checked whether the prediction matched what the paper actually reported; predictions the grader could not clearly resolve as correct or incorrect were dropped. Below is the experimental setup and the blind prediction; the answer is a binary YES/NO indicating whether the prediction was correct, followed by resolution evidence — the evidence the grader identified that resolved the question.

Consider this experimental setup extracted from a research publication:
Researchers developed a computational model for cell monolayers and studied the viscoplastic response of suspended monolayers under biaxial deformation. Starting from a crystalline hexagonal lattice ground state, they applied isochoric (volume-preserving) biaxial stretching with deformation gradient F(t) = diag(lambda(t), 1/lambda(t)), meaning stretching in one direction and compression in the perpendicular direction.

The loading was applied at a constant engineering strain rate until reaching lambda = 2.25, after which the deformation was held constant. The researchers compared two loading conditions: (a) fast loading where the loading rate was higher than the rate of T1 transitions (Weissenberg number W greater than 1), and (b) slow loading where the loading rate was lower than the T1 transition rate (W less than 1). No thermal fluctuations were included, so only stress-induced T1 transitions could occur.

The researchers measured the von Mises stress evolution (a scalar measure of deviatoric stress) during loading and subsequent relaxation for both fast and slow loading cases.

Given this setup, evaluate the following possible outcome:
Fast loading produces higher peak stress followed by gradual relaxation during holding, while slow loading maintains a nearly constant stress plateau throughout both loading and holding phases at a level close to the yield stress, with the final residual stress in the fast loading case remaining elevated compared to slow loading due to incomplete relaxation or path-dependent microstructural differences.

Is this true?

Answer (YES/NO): NO